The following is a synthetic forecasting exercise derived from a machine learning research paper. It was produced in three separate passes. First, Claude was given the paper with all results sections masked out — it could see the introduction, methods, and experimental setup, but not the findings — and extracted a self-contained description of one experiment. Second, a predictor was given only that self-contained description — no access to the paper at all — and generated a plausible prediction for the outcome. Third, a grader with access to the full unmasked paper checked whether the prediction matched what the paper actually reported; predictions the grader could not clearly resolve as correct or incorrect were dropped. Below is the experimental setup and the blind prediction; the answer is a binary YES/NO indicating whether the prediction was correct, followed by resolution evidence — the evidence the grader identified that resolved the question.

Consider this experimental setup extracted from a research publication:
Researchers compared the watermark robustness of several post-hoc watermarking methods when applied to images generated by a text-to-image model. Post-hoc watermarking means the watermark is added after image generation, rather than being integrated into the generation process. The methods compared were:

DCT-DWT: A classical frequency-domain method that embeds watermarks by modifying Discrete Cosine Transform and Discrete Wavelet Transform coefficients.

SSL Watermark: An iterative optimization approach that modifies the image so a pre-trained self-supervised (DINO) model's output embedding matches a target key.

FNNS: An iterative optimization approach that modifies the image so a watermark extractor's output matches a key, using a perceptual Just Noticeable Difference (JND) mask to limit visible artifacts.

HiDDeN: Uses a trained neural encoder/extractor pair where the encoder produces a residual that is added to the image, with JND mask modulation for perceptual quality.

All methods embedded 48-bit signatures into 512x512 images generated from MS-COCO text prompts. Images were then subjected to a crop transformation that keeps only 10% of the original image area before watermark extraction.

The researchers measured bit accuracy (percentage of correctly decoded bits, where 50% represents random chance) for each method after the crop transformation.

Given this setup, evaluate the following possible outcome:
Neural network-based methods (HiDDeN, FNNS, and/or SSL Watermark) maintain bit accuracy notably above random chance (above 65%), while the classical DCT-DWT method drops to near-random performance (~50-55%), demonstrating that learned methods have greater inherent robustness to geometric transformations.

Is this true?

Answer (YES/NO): YES